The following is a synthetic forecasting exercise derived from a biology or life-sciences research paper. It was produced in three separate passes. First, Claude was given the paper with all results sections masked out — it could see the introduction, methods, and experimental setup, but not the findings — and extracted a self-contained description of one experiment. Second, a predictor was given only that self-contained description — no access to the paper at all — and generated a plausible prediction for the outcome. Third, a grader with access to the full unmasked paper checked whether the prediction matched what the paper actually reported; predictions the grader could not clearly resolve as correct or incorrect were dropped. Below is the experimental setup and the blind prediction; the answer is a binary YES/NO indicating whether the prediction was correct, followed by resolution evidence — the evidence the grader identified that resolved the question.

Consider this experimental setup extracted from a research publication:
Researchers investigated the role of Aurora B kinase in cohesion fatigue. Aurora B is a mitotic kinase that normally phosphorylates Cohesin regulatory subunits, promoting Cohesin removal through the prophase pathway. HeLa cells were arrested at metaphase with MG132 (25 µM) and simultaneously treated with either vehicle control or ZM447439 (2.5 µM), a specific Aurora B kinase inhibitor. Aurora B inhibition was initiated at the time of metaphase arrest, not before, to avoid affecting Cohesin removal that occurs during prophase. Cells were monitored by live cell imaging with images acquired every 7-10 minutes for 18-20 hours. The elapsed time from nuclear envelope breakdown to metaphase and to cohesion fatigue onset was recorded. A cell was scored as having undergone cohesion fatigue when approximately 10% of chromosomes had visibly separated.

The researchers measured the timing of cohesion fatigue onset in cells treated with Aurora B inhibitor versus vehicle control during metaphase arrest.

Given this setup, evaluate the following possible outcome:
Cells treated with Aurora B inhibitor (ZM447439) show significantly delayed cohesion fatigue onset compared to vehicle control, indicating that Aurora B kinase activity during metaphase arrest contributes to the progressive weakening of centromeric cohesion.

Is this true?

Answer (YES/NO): NO